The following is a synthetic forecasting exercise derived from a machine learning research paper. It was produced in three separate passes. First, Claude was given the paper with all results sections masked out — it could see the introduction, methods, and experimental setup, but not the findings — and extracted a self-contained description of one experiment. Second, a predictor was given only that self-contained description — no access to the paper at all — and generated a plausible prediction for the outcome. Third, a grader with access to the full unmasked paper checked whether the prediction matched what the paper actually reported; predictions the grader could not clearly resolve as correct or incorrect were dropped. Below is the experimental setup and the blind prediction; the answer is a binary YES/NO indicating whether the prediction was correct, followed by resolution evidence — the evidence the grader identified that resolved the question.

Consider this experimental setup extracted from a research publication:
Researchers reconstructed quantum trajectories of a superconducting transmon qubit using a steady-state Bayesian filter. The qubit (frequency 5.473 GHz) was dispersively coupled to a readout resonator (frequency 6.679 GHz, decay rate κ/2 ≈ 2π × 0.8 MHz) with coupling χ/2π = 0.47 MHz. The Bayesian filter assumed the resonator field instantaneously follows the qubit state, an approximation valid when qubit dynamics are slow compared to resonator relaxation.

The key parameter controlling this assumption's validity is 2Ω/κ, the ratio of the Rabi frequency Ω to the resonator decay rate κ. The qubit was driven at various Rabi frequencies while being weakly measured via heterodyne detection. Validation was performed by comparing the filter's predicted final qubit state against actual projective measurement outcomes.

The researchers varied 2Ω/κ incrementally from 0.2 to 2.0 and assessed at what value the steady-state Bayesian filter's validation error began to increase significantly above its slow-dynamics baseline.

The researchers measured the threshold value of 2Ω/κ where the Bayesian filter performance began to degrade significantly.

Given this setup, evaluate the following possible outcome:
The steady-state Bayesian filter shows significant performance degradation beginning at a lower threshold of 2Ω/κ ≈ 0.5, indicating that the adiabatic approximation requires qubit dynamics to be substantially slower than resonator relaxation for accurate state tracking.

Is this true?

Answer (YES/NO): NO